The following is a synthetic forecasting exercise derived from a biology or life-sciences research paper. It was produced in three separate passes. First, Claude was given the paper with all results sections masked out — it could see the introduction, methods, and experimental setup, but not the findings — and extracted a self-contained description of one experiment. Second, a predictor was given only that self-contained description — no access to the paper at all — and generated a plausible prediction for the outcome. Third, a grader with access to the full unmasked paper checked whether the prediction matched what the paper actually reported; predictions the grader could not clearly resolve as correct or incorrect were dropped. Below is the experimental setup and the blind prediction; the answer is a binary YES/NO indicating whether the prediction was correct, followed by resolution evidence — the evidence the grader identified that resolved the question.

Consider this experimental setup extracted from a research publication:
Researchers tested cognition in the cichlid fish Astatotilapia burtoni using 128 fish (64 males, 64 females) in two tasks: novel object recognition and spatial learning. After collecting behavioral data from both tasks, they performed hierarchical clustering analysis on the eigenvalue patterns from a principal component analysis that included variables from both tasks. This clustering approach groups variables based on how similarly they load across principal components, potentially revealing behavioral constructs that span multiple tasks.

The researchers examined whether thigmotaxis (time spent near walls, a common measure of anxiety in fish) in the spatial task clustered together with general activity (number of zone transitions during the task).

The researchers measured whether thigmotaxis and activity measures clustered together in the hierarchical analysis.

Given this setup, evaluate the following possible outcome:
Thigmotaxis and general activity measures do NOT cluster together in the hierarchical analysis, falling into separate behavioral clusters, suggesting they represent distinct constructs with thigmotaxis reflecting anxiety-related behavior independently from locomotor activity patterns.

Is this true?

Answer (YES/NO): NO